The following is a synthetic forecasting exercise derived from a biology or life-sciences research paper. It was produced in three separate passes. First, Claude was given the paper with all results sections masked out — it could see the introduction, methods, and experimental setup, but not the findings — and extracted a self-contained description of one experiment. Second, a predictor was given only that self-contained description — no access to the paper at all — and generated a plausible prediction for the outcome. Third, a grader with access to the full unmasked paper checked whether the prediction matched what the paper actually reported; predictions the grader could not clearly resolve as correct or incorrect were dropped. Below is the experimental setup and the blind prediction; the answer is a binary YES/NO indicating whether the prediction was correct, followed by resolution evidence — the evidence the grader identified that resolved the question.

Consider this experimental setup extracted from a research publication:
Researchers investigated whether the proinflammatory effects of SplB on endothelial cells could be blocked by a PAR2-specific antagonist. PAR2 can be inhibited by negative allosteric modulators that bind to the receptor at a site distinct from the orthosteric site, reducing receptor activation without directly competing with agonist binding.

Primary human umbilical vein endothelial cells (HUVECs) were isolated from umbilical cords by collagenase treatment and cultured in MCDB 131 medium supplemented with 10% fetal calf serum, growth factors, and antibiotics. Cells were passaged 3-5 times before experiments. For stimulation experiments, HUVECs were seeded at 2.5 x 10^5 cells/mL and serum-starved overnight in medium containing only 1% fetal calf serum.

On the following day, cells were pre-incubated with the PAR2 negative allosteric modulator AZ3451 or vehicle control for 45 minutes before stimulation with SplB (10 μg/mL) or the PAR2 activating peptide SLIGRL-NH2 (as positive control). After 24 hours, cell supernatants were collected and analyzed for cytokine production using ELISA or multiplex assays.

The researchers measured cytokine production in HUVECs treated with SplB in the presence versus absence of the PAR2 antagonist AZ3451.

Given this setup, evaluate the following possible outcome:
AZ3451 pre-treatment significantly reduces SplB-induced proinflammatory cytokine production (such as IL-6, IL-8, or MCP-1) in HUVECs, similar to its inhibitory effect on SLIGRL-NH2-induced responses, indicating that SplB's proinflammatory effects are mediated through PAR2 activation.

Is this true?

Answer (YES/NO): YES